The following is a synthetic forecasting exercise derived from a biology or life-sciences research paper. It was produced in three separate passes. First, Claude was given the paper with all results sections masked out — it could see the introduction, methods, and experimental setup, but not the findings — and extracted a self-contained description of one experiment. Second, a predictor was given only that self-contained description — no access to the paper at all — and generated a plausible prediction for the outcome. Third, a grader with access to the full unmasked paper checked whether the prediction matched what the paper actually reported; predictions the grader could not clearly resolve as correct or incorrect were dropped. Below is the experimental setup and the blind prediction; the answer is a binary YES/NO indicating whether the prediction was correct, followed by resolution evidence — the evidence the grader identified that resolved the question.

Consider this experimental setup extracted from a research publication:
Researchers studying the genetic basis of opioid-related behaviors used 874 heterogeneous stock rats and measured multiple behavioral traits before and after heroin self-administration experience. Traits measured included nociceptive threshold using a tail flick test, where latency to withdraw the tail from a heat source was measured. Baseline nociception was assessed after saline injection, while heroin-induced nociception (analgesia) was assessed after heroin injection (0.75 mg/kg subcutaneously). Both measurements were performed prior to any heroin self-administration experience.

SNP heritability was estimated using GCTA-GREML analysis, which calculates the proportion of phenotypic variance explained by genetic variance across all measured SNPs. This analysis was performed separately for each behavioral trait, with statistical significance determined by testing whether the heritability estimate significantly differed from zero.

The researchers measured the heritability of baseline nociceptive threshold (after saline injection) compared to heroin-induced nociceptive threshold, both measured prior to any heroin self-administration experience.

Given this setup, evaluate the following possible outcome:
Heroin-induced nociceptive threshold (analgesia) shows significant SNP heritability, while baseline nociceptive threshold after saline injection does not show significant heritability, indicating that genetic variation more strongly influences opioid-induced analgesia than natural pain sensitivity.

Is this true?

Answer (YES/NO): NO